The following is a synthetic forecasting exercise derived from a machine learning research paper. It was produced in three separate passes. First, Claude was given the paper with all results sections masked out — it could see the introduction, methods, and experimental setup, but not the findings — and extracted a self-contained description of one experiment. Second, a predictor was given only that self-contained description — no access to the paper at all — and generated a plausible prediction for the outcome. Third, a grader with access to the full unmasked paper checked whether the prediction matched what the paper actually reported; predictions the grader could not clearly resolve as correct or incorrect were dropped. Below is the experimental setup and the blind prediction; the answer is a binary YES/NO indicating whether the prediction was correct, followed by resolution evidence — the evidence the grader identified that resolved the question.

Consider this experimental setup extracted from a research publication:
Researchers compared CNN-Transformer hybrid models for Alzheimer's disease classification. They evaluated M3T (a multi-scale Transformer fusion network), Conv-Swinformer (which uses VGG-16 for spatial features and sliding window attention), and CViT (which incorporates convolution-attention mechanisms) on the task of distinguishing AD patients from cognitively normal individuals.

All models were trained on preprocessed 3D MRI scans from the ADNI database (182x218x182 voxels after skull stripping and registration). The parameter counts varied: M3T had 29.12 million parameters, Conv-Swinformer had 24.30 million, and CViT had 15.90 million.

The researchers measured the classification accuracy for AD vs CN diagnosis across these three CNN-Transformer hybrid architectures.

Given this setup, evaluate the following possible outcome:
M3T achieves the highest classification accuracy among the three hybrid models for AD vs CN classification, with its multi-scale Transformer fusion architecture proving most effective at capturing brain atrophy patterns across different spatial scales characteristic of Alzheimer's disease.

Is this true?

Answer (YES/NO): NO